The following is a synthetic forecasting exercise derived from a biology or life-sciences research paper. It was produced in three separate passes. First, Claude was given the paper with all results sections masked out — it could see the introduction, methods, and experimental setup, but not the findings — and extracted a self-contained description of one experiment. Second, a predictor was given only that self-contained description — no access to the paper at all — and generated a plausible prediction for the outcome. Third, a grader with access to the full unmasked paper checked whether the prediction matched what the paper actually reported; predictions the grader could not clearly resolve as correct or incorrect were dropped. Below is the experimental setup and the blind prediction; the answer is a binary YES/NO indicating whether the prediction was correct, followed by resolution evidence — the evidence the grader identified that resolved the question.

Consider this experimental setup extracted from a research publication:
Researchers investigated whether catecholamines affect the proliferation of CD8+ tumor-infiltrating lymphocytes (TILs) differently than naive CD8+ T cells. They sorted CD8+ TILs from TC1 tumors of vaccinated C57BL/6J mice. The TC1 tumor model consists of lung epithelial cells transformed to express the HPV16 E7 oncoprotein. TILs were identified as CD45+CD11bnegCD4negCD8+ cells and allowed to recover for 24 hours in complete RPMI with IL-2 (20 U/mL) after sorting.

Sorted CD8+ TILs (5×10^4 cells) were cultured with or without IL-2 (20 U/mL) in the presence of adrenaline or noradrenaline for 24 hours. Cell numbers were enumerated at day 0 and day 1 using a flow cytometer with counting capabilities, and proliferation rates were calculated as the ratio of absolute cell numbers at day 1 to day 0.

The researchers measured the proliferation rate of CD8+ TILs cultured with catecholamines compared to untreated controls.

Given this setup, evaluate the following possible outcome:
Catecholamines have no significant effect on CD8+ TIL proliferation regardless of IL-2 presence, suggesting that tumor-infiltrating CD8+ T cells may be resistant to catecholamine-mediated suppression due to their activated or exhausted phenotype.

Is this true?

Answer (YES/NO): YES